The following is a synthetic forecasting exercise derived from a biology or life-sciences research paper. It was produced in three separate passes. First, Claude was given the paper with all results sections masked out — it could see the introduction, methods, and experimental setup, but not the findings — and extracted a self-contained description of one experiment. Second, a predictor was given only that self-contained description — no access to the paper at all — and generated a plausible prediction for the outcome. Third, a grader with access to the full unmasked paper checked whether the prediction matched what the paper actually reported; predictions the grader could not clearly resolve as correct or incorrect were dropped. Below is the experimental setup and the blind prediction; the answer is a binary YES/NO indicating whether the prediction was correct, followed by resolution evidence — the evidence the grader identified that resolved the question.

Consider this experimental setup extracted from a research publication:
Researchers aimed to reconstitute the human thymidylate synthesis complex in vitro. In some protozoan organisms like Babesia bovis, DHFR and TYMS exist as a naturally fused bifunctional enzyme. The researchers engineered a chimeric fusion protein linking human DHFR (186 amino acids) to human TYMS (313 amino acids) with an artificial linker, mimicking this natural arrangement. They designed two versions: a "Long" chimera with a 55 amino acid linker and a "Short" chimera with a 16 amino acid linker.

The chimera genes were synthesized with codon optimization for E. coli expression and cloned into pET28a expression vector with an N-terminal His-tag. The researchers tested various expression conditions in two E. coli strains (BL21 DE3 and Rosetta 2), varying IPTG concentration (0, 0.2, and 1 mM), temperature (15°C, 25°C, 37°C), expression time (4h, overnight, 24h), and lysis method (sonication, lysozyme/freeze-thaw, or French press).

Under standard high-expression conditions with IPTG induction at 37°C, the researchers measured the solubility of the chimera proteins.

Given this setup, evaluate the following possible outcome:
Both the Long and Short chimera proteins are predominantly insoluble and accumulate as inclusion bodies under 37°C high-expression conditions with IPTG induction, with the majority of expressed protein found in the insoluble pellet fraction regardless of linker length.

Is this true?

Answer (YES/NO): YES